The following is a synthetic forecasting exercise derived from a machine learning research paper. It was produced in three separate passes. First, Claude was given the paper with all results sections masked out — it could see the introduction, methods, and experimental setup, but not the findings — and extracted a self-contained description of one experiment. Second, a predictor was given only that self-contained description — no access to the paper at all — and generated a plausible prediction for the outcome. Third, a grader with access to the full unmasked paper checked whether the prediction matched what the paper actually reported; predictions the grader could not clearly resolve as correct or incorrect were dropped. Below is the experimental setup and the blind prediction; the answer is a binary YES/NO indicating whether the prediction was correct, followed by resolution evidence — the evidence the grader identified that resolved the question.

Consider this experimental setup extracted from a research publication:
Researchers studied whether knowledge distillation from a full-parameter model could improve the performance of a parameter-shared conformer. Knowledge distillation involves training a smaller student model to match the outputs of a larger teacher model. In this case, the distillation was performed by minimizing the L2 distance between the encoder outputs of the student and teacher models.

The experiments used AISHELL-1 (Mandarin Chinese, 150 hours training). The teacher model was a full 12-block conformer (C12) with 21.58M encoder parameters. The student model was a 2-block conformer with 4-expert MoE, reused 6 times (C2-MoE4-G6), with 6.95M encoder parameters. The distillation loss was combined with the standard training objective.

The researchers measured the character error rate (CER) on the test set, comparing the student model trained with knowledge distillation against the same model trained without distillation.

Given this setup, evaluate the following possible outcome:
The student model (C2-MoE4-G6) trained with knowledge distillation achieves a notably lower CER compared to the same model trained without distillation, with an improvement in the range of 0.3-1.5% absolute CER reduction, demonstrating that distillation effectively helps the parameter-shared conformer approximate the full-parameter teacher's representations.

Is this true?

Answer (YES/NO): NO